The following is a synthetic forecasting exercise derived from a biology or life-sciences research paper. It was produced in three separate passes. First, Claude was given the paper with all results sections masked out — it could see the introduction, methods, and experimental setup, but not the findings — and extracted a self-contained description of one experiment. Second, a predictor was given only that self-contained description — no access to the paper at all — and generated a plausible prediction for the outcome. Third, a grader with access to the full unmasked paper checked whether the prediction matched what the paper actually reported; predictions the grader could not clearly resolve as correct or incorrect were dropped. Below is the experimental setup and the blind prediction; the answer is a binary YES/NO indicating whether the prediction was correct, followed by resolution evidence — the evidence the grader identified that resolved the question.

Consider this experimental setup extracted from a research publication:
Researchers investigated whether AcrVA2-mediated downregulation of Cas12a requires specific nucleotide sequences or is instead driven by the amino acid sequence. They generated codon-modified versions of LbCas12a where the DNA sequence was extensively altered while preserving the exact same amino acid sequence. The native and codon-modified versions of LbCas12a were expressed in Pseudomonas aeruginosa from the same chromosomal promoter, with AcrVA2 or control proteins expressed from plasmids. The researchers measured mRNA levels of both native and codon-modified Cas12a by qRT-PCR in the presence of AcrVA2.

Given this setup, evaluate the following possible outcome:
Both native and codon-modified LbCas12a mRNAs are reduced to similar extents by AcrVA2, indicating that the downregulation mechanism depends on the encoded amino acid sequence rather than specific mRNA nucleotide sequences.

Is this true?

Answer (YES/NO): YES